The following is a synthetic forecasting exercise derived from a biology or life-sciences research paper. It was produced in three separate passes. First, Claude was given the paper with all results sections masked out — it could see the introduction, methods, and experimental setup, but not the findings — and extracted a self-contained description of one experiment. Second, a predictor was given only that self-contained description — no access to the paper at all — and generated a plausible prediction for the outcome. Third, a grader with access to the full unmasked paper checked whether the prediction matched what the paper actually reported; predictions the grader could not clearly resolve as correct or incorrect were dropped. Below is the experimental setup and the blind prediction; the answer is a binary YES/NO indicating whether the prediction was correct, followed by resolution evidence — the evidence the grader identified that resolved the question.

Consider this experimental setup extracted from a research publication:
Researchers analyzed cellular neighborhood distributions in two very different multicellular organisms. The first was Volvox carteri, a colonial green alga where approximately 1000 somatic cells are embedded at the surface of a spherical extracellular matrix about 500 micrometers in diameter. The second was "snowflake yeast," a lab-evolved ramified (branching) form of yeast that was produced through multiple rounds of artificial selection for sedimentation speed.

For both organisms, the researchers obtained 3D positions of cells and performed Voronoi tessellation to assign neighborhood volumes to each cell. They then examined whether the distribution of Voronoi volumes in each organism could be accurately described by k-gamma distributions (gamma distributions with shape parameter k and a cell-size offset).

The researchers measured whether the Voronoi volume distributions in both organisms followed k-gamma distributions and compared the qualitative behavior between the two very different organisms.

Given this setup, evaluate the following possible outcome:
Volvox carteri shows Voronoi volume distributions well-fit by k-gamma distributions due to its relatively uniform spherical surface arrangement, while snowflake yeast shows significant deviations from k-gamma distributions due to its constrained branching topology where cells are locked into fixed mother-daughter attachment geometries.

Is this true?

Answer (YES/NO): NO